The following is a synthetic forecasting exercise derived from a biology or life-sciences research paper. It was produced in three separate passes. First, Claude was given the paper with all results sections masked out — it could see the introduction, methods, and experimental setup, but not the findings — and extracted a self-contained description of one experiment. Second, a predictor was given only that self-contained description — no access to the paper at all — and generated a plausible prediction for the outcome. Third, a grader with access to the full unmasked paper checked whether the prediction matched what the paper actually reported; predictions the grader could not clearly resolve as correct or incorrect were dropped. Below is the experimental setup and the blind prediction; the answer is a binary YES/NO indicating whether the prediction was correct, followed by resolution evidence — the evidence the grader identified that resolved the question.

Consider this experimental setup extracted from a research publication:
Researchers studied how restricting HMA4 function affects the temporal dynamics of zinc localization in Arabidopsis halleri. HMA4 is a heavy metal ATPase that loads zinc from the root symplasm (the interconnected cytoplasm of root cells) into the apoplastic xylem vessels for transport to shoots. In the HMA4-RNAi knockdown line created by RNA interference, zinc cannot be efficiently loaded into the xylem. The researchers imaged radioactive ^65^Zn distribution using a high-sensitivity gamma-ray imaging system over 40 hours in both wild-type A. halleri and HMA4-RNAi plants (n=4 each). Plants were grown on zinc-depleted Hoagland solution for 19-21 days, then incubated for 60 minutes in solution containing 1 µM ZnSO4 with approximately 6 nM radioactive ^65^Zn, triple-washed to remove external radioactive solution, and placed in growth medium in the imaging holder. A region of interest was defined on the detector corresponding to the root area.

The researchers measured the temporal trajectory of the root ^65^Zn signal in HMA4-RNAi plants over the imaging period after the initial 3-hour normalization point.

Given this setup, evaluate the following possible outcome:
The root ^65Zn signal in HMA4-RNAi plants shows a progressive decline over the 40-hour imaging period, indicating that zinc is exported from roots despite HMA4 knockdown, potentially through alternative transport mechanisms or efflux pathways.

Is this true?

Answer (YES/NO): NO